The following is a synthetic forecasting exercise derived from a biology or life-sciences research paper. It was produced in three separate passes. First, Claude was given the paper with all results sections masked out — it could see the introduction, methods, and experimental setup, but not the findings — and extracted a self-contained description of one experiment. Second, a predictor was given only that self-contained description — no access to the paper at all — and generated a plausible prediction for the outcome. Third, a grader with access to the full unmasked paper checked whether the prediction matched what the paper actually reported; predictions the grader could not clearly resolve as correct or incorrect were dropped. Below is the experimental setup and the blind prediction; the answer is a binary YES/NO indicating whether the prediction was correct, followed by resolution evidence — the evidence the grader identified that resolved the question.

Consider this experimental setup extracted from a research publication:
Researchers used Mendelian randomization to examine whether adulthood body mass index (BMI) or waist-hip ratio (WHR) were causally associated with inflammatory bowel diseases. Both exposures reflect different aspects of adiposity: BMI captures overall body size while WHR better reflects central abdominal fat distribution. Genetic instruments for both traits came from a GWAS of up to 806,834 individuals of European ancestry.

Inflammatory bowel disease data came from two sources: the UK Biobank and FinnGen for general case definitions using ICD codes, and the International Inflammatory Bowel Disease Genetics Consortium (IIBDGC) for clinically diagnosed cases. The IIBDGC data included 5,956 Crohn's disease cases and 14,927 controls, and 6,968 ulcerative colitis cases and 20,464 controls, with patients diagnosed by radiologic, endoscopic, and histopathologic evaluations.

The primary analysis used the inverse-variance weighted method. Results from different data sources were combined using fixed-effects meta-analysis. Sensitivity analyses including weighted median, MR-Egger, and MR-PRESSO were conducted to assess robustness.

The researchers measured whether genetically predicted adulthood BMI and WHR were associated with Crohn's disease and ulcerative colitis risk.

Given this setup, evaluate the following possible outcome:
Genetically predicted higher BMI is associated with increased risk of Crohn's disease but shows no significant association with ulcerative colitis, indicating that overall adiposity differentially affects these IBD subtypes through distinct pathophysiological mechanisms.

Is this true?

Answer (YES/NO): NO